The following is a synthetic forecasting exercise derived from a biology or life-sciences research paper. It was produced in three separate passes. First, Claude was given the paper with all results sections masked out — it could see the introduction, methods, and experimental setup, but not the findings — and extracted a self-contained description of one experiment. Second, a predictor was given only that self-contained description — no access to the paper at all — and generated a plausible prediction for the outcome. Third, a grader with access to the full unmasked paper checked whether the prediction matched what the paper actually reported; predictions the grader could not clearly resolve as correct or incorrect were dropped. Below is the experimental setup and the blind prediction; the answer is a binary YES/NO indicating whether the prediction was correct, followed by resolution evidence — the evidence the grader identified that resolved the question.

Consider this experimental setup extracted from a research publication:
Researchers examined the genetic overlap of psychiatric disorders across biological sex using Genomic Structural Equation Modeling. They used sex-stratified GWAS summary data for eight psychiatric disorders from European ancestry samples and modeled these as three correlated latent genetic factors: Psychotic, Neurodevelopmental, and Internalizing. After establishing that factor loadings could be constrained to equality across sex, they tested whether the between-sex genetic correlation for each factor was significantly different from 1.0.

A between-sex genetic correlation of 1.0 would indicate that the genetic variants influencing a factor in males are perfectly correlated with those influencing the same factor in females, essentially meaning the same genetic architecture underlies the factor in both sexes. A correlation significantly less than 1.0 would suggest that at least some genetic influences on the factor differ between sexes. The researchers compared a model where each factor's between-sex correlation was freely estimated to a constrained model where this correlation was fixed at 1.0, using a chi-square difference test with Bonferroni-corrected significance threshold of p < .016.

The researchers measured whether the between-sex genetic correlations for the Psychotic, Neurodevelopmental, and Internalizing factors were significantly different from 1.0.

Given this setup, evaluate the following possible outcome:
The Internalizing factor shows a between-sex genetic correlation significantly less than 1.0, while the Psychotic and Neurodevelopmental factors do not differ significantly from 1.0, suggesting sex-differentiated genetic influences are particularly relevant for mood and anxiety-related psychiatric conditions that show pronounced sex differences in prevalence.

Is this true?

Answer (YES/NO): NO